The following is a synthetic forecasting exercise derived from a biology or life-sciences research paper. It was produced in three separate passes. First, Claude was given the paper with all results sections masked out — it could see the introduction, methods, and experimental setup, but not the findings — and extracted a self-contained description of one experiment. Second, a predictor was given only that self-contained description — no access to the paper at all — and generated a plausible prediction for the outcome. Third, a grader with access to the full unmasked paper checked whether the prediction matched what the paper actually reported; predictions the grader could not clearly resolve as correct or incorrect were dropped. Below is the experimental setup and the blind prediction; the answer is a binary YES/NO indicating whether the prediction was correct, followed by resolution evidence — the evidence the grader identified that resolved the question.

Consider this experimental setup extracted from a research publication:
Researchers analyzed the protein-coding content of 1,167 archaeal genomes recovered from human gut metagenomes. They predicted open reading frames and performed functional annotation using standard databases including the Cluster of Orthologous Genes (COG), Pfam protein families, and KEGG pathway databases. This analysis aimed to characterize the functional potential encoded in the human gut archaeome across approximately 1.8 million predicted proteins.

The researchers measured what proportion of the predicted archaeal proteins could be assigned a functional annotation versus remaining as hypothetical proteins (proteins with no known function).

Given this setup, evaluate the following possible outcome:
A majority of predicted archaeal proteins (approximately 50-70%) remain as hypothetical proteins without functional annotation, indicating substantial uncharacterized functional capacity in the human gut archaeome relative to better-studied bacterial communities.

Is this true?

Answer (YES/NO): YES